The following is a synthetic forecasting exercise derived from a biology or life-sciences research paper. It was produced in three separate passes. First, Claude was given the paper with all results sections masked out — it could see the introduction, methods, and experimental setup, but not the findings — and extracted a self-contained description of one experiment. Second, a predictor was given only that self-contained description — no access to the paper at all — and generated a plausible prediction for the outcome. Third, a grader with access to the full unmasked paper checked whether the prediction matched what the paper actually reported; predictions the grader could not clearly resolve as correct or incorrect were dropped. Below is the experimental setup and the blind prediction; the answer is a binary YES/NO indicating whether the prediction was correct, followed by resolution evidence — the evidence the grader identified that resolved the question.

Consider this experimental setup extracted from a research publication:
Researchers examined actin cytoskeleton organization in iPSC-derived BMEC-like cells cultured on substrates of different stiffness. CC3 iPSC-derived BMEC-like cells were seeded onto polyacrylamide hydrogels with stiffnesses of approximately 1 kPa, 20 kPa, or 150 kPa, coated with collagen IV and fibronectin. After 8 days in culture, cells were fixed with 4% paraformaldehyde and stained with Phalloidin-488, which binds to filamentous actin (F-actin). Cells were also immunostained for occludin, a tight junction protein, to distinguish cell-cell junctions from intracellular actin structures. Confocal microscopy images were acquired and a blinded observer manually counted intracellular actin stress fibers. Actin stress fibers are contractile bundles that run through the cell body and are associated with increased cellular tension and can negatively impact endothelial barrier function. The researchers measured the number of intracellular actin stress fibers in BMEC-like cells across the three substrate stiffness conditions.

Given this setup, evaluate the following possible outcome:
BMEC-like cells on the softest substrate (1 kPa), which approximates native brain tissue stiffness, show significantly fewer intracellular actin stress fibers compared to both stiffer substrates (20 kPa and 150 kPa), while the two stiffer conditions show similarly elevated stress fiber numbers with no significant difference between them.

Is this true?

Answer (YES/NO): NO